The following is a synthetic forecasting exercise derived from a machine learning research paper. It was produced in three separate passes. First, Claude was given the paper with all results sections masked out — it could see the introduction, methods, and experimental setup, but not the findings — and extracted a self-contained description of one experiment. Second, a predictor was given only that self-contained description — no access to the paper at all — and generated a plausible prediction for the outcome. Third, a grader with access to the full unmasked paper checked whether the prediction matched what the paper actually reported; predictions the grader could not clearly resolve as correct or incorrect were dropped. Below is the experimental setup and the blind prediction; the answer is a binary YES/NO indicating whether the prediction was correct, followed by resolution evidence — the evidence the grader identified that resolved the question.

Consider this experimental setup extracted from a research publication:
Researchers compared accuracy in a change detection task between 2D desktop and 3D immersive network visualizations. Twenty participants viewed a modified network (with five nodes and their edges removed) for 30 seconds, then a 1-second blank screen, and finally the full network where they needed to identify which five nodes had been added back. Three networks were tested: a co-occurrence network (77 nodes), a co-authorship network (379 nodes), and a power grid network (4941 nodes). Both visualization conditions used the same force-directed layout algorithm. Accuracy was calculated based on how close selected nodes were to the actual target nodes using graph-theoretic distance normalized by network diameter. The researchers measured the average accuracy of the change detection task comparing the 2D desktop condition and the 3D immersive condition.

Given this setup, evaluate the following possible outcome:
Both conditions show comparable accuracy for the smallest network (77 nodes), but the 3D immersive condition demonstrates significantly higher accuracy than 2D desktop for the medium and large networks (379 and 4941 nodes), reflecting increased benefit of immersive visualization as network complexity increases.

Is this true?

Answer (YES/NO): NO